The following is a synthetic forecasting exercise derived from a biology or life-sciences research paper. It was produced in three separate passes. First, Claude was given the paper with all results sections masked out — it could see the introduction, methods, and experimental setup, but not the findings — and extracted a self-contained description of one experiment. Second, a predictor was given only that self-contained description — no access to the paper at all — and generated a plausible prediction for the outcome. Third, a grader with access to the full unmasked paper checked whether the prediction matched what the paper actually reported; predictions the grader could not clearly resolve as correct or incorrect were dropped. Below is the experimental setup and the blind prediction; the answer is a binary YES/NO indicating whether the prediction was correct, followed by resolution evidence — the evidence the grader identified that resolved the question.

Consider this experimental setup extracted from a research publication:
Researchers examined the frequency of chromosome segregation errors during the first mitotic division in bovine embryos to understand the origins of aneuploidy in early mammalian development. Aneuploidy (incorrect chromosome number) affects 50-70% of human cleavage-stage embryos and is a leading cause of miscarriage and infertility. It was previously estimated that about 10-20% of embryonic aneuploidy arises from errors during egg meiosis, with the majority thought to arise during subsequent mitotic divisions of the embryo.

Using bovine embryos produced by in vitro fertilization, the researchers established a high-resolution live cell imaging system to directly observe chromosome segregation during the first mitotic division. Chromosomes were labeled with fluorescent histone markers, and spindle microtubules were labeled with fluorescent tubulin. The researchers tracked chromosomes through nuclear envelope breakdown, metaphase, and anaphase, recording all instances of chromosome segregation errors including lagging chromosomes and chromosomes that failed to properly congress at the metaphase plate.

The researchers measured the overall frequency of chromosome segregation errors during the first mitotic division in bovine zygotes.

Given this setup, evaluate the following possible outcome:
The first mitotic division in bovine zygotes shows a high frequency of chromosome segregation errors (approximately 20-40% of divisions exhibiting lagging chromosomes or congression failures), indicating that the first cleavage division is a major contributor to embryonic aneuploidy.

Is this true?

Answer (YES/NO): YES